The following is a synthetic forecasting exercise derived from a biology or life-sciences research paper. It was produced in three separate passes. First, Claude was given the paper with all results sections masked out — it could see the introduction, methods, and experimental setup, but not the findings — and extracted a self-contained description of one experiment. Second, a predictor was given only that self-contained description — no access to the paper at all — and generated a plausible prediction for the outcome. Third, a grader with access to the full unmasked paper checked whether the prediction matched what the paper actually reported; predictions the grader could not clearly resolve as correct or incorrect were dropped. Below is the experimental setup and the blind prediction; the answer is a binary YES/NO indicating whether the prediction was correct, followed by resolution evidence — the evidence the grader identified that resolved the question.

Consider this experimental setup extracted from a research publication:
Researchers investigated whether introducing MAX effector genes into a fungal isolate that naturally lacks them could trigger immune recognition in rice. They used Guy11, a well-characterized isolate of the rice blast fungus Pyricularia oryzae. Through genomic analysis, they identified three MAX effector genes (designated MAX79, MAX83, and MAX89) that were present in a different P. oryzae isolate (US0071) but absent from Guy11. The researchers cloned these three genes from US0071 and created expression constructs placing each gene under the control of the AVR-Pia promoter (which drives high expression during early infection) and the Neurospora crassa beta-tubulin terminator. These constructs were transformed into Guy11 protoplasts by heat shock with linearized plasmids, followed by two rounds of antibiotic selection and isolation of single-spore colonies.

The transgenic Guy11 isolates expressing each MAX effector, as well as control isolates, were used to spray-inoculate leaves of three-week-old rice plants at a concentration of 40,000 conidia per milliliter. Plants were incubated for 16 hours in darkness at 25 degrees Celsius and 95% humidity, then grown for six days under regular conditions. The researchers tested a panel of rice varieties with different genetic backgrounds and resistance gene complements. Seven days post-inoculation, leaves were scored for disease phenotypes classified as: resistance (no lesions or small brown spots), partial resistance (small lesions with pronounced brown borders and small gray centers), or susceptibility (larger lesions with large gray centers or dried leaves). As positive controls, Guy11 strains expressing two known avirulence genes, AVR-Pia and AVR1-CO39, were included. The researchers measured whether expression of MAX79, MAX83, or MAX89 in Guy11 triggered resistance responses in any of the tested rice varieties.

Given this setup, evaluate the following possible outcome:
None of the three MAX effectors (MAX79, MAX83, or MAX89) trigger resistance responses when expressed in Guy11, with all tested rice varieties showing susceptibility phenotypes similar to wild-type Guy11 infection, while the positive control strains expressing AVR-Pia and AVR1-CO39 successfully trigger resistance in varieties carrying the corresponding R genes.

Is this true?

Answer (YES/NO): YES